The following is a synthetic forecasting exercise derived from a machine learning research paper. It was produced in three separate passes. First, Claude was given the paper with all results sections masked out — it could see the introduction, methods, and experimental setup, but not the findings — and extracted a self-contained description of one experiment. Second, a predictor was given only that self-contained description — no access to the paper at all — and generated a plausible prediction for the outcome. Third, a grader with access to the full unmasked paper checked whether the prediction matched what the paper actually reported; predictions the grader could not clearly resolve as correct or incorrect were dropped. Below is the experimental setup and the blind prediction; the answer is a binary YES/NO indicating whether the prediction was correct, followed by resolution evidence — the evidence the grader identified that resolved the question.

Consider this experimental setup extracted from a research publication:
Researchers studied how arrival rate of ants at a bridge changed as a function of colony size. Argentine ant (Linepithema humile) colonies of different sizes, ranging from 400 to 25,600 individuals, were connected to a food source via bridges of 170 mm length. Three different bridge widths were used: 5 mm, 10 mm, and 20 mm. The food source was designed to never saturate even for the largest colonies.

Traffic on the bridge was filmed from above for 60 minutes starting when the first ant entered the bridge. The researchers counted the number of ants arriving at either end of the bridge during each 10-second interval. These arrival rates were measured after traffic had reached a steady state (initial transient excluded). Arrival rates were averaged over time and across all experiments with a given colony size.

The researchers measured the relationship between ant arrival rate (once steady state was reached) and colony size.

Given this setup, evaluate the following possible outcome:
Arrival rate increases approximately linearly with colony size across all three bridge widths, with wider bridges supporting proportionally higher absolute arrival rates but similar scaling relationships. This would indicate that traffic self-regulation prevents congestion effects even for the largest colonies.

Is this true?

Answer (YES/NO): NO